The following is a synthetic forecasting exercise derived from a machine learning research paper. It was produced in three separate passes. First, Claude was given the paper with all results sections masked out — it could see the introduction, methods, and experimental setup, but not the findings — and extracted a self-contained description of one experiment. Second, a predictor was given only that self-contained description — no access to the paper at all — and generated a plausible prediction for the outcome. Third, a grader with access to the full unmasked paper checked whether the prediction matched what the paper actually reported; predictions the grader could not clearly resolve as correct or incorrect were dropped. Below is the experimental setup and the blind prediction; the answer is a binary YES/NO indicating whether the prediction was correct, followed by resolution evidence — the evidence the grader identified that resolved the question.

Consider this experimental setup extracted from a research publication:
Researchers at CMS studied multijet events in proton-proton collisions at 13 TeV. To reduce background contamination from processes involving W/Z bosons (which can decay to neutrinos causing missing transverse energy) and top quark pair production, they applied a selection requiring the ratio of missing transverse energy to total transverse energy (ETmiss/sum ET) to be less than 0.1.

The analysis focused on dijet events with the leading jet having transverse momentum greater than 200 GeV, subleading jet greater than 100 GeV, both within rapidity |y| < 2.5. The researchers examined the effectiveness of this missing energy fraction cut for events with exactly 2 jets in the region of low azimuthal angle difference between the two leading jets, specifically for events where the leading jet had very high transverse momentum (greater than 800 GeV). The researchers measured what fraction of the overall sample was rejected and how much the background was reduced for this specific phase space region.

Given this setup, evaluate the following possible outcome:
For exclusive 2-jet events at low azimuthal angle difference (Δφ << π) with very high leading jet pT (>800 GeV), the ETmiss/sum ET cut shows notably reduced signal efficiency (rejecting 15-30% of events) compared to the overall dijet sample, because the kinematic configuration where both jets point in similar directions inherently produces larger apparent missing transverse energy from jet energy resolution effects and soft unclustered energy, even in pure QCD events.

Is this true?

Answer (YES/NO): NO